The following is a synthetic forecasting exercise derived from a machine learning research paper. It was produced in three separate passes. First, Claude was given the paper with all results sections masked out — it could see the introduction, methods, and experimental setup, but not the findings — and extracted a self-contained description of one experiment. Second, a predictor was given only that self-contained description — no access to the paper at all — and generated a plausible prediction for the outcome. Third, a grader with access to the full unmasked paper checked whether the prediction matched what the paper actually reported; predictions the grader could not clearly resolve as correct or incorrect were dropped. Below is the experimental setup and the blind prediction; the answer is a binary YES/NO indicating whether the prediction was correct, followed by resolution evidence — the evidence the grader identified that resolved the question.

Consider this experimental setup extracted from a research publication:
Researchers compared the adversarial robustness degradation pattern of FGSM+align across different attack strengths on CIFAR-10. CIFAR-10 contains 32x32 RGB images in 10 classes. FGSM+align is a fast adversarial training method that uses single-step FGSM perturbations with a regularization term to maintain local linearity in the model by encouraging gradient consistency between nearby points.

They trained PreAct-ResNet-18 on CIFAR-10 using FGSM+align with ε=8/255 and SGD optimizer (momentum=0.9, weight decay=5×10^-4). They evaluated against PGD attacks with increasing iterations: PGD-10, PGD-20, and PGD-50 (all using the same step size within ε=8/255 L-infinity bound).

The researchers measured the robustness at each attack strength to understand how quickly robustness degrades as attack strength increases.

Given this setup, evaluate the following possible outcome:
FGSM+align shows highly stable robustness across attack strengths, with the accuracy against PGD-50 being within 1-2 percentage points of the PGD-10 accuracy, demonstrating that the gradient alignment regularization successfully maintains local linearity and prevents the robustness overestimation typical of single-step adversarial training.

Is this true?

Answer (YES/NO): NO